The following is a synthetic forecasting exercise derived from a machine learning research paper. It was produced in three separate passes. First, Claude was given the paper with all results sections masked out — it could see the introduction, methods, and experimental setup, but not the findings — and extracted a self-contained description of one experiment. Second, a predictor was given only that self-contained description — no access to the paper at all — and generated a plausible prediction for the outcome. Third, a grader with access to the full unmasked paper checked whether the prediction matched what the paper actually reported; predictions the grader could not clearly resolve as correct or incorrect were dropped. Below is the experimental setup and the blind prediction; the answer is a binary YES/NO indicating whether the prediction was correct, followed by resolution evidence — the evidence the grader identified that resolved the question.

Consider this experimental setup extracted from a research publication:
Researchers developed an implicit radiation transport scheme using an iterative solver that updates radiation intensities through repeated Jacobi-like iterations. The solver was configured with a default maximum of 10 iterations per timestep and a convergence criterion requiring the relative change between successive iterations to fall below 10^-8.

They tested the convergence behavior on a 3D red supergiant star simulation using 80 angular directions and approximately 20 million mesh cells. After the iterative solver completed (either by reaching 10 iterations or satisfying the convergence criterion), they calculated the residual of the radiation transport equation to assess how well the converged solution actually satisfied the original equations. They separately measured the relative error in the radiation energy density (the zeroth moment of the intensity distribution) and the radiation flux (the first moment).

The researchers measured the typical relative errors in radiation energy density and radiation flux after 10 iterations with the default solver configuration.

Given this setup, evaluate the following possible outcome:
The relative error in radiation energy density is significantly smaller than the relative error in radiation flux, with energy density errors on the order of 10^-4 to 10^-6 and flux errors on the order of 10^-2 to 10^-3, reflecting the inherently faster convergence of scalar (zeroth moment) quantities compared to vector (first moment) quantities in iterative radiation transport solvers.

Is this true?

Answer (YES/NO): NO